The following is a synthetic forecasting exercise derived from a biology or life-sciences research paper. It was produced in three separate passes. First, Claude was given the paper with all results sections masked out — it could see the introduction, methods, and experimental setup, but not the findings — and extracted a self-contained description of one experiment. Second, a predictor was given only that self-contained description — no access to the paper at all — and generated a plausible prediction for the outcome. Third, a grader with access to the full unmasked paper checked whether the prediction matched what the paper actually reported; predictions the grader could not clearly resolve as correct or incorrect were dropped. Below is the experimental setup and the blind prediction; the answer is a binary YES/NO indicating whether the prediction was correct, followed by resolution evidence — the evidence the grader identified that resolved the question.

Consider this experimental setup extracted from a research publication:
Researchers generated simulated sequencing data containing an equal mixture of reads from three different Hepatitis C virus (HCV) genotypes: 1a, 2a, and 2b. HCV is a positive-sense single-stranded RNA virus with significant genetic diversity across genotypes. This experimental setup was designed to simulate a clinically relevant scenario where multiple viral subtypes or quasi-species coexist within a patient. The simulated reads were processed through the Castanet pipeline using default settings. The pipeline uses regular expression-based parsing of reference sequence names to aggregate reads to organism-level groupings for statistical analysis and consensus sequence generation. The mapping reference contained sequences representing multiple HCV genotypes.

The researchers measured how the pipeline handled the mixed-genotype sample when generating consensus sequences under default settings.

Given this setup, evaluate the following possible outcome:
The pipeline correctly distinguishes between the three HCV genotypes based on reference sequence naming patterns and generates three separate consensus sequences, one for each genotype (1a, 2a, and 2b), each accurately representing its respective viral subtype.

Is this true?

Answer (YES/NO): NO